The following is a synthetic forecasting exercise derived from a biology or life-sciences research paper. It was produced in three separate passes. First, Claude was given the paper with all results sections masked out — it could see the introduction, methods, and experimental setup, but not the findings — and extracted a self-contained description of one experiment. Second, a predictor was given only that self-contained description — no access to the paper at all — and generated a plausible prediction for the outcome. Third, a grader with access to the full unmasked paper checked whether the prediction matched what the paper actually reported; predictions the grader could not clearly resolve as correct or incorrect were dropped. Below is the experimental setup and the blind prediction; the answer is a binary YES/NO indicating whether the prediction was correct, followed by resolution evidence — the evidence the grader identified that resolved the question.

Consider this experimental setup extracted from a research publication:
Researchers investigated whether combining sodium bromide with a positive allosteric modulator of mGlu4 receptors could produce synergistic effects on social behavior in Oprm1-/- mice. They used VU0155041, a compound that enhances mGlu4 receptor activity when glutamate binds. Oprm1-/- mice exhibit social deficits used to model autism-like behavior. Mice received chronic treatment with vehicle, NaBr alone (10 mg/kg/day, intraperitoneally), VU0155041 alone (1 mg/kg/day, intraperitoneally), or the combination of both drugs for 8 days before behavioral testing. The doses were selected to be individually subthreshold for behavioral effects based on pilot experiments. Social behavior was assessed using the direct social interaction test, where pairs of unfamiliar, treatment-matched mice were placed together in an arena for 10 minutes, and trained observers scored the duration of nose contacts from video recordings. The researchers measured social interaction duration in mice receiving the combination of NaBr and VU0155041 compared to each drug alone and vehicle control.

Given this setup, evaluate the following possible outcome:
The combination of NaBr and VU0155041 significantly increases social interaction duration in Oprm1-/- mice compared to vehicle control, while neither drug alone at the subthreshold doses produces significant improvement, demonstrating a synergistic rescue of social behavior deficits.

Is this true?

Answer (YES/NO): NO